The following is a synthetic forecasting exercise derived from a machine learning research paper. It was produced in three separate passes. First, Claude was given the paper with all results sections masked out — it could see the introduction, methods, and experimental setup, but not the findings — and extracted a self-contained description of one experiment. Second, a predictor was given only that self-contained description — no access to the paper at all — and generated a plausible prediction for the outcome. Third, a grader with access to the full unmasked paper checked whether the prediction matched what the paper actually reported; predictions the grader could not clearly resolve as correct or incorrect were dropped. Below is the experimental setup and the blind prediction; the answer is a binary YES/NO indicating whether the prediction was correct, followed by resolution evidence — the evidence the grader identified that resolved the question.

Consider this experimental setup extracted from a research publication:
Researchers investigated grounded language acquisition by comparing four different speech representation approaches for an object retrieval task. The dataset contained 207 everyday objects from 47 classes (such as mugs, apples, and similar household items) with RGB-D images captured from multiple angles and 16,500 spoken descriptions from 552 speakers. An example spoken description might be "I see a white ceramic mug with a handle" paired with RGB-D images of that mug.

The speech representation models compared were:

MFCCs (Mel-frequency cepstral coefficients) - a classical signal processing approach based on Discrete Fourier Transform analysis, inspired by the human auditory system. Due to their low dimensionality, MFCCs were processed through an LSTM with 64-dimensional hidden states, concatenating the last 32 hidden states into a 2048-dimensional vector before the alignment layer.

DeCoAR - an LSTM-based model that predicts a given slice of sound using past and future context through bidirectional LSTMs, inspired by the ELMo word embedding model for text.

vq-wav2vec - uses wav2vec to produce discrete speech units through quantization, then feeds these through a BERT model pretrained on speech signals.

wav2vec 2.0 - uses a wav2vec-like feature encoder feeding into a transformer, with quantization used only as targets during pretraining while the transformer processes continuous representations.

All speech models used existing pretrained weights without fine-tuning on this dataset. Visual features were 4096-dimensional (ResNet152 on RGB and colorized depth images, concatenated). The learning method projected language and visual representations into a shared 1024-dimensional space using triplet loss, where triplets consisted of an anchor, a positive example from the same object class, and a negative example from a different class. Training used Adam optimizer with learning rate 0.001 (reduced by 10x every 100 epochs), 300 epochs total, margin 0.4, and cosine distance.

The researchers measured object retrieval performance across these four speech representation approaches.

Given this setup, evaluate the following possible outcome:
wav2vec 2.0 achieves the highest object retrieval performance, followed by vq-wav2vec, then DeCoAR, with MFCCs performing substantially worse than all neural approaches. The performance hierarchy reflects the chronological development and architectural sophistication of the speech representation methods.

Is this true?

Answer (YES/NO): YES